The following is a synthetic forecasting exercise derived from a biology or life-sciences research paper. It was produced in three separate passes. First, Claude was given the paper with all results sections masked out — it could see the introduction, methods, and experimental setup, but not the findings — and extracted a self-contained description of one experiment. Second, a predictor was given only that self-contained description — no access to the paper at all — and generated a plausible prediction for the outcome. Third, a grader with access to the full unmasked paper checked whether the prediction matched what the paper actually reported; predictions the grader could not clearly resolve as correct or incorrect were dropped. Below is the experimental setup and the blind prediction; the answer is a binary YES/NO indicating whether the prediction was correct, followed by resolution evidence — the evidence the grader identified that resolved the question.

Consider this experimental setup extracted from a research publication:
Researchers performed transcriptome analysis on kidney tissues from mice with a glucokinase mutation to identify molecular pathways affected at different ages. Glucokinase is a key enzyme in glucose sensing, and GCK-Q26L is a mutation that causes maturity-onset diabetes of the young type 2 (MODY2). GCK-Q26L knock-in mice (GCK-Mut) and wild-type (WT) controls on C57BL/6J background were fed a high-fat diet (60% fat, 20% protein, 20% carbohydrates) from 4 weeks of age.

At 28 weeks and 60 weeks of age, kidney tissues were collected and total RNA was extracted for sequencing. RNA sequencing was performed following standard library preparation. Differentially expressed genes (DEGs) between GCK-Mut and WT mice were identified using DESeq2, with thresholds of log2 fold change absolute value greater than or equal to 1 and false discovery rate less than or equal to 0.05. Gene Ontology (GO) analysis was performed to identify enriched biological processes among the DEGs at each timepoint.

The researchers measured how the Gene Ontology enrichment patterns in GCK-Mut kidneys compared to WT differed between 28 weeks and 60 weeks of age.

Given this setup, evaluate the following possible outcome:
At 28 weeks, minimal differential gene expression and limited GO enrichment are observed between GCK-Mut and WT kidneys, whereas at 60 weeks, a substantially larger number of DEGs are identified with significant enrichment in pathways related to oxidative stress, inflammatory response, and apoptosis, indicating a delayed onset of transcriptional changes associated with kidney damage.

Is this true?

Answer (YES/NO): NO